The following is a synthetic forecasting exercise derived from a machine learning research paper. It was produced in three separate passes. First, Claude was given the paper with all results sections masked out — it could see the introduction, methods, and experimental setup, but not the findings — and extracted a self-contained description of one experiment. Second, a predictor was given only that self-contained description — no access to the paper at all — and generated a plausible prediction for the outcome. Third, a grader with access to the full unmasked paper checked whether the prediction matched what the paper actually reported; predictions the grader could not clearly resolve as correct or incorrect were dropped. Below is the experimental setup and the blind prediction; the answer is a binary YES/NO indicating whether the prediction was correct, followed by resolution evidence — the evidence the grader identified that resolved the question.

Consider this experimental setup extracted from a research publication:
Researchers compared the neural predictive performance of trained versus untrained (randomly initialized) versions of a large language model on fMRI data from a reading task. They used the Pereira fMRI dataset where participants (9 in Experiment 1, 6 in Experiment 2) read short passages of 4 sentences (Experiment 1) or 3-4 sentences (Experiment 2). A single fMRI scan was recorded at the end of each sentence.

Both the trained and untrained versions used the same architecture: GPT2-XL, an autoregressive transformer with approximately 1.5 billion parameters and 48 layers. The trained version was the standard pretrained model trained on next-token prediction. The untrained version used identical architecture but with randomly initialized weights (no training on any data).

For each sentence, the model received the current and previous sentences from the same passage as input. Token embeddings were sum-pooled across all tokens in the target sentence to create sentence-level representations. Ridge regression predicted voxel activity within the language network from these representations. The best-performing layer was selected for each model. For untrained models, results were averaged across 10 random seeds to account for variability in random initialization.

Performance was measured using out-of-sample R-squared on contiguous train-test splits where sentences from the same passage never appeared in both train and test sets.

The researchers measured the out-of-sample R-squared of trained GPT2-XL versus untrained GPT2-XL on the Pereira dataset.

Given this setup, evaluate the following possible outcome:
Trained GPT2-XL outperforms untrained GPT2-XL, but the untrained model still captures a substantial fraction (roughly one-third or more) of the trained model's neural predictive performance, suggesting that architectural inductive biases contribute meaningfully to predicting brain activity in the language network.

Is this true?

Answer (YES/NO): NO